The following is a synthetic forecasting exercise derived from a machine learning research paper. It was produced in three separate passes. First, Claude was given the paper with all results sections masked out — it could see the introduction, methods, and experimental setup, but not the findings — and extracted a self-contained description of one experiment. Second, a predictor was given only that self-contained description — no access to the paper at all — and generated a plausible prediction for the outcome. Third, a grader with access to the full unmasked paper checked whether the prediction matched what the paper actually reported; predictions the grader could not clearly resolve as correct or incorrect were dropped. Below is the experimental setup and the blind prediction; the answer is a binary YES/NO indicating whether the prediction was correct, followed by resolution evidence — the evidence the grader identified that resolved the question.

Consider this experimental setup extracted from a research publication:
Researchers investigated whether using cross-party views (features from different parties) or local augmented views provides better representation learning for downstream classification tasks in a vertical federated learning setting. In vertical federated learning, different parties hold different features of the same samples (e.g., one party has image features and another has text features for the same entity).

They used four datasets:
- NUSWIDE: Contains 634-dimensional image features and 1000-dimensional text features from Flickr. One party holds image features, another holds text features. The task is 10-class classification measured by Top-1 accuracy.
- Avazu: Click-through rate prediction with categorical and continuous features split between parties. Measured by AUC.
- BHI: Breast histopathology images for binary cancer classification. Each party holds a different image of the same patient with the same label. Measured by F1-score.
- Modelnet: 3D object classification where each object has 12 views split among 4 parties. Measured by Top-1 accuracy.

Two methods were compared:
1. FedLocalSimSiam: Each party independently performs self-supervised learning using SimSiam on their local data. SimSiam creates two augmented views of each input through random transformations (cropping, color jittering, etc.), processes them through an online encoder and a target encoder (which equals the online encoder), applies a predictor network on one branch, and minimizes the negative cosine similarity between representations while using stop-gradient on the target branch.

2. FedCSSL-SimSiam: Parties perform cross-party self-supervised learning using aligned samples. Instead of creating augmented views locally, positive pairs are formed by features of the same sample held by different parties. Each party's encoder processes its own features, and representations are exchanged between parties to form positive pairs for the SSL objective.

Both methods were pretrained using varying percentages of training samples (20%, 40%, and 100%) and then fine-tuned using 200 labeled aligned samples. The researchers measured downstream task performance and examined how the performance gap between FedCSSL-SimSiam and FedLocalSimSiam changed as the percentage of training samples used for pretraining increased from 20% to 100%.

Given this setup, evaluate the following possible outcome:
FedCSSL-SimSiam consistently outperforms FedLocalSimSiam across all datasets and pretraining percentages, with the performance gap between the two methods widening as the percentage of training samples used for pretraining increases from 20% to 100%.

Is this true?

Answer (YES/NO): NO